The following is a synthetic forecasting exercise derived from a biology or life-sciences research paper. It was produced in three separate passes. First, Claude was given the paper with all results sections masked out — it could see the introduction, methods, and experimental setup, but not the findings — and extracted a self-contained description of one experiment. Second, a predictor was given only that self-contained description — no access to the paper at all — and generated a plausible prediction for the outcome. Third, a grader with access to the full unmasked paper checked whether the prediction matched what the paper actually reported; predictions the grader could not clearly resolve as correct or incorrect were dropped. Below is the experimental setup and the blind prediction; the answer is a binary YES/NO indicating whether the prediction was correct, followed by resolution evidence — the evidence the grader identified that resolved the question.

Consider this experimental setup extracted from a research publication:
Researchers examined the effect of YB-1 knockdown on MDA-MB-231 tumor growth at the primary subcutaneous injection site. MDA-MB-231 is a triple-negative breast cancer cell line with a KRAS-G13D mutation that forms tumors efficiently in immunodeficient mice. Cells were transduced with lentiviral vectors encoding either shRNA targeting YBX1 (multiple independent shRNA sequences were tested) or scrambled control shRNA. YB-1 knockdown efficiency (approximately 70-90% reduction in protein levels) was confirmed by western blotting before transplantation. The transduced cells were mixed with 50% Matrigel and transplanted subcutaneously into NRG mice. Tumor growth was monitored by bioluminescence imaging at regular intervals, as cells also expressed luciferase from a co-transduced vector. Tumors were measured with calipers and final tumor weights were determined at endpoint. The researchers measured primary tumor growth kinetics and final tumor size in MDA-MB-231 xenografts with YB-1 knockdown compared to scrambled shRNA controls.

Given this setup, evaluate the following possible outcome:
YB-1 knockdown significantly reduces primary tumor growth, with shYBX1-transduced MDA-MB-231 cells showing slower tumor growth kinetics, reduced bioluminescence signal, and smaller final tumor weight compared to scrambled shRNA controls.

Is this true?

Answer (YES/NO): YES